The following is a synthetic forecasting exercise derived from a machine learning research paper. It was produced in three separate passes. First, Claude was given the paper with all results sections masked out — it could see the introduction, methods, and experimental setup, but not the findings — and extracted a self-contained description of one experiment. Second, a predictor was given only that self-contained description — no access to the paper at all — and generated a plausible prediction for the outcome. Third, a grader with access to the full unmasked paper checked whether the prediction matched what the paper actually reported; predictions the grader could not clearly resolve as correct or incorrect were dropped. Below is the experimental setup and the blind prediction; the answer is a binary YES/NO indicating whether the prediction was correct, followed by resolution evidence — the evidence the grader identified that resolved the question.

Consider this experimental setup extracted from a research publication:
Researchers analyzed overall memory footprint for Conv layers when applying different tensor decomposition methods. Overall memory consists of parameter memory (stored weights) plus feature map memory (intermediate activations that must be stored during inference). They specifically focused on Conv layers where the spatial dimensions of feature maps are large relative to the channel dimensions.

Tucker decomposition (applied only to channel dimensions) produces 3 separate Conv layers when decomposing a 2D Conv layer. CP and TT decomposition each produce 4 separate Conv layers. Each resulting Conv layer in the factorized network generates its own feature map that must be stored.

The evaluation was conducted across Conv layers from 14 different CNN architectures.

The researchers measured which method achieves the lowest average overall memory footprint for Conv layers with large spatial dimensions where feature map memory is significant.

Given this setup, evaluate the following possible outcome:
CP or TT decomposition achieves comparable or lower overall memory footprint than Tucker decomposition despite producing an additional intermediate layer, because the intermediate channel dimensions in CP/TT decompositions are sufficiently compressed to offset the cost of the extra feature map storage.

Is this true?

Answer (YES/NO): NO